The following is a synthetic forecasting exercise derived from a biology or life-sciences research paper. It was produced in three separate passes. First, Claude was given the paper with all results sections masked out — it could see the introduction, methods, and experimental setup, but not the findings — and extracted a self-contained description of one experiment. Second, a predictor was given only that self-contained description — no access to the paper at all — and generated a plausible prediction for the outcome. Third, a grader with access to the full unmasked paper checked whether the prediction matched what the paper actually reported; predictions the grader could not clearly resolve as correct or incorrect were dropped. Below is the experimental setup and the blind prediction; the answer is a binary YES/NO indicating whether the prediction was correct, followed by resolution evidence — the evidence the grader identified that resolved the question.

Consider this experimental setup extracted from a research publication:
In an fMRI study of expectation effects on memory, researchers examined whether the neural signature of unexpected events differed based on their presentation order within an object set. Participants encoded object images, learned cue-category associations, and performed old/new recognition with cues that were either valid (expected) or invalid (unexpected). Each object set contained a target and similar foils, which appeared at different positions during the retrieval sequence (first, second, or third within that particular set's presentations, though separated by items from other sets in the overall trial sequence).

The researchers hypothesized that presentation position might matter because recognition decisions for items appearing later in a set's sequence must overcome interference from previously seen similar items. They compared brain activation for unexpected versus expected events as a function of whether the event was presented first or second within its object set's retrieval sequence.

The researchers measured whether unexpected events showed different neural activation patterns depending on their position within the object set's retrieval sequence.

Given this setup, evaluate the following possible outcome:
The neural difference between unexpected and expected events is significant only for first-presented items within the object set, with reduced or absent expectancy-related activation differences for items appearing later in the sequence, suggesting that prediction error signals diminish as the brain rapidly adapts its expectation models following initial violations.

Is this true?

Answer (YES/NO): NO